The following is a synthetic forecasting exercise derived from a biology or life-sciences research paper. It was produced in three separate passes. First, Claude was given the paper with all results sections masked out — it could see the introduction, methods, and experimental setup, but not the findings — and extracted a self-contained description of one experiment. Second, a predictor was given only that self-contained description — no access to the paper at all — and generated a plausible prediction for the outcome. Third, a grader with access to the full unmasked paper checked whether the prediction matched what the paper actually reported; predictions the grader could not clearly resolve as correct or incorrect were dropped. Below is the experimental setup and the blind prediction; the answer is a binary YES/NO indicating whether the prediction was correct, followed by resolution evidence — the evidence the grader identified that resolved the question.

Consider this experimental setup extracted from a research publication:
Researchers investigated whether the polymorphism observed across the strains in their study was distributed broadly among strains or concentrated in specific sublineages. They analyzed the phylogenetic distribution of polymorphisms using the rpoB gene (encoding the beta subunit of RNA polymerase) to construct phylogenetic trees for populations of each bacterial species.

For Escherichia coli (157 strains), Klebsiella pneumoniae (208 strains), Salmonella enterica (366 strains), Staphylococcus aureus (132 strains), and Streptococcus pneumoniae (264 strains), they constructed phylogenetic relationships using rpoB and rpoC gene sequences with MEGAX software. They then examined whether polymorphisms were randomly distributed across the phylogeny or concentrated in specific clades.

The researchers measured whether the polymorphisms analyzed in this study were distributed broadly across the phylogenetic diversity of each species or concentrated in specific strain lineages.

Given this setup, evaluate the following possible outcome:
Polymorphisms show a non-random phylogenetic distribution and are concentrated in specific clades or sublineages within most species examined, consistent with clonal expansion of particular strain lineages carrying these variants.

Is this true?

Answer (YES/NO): NO